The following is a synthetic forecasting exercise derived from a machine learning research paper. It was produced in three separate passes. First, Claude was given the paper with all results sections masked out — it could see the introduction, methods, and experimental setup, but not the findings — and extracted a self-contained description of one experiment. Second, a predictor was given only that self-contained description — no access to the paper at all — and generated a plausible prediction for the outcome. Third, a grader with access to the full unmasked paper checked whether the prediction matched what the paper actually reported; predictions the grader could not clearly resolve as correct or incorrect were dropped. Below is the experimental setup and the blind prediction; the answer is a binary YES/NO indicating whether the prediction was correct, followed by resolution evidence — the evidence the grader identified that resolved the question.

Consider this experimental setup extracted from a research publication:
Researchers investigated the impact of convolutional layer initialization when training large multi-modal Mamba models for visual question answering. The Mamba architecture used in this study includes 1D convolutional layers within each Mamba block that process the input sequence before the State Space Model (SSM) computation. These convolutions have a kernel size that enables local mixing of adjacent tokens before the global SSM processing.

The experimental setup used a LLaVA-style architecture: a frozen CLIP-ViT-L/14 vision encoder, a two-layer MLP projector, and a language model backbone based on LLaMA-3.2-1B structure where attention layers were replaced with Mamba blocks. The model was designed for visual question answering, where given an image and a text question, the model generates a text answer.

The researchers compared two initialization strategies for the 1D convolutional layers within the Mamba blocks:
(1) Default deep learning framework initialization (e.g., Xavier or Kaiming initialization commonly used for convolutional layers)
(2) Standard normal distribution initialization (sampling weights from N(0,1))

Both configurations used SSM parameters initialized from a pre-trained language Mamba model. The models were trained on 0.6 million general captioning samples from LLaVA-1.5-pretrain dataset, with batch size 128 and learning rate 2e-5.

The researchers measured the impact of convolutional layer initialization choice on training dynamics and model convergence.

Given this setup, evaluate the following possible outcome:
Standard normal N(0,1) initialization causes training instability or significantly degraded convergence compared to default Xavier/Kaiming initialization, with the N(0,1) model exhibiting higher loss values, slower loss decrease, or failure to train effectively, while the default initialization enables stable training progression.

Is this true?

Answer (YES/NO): NO